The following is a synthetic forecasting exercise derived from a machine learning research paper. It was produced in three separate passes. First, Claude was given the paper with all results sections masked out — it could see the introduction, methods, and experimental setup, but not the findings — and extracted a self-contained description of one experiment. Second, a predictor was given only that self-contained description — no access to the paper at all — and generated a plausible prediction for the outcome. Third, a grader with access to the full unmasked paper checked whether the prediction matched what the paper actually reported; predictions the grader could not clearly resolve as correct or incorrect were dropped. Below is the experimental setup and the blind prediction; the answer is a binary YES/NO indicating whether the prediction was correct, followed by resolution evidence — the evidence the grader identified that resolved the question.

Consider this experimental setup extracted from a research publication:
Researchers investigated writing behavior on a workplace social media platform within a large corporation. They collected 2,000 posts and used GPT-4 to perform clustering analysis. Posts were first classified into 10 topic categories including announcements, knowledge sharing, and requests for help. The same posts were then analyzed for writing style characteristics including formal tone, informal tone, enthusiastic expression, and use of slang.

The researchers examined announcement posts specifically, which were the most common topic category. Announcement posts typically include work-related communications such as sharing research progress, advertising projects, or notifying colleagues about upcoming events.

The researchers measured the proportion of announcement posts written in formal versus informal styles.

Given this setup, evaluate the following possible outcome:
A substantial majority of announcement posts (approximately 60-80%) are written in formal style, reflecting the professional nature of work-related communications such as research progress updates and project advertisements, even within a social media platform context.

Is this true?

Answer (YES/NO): NO